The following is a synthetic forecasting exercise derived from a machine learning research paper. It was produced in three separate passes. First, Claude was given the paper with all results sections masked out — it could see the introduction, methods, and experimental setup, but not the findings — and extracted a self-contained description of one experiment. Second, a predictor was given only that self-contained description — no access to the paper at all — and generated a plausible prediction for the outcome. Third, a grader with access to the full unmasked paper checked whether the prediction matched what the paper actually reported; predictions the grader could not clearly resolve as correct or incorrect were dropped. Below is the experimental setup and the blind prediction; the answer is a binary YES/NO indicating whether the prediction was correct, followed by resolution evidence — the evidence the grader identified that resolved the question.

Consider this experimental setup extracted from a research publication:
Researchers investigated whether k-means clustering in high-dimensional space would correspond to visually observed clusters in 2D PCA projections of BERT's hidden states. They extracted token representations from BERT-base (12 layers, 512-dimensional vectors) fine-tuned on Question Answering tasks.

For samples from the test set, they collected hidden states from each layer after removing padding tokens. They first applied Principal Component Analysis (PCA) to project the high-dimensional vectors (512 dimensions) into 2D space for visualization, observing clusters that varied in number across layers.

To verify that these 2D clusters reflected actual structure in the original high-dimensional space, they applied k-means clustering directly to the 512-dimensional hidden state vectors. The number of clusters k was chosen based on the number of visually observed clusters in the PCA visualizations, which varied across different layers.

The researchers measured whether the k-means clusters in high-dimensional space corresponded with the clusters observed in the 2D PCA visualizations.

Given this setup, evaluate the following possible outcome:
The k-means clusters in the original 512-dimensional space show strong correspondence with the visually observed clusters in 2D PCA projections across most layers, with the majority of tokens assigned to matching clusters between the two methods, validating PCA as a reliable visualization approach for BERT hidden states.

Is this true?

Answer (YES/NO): NO